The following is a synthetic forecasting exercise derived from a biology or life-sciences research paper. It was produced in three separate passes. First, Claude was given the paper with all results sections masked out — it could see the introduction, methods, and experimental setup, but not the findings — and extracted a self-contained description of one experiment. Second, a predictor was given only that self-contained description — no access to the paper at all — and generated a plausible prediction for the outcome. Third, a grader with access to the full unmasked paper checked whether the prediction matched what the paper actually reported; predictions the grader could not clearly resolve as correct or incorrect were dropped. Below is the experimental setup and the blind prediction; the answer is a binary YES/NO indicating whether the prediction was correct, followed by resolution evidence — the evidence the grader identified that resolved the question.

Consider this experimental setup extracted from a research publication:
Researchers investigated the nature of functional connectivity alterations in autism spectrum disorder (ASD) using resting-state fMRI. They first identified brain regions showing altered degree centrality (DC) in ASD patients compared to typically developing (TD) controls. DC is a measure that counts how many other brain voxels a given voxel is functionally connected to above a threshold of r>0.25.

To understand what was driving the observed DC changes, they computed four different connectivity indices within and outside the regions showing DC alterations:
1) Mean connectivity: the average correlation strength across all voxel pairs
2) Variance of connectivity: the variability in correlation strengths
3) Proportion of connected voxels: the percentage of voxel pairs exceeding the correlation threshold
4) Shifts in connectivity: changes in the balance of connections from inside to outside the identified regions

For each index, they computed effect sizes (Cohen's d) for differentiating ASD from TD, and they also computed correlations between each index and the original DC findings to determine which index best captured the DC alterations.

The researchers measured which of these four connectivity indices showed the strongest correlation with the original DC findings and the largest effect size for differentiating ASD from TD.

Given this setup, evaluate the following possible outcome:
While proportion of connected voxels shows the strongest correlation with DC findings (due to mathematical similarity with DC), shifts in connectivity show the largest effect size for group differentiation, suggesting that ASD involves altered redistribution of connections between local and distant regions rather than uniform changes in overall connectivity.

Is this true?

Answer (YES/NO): NO